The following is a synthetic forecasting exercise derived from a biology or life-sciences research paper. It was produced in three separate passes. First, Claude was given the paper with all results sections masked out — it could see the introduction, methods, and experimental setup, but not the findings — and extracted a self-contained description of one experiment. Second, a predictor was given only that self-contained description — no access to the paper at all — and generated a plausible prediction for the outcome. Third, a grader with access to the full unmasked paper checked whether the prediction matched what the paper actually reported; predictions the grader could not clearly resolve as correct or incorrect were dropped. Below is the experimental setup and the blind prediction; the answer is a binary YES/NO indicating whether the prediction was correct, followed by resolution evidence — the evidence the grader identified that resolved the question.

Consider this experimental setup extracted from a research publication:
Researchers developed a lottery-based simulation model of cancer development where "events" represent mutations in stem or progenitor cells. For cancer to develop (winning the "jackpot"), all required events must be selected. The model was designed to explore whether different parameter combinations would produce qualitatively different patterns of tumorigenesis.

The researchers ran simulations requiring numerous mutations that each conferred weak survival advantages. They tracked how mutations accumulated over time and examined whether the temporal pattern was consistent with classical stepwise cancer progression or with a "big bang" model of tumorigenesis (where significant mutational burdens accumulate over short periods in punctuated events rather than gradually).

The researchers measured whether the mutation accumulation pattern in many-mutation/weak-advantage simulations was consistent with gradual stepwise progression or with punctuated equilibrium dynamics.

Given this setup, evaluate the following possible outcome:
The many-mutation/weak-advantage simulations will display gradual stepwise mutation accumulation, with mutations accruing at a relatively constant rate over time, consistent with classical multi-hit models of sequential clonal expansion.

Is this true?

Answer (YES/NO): NO